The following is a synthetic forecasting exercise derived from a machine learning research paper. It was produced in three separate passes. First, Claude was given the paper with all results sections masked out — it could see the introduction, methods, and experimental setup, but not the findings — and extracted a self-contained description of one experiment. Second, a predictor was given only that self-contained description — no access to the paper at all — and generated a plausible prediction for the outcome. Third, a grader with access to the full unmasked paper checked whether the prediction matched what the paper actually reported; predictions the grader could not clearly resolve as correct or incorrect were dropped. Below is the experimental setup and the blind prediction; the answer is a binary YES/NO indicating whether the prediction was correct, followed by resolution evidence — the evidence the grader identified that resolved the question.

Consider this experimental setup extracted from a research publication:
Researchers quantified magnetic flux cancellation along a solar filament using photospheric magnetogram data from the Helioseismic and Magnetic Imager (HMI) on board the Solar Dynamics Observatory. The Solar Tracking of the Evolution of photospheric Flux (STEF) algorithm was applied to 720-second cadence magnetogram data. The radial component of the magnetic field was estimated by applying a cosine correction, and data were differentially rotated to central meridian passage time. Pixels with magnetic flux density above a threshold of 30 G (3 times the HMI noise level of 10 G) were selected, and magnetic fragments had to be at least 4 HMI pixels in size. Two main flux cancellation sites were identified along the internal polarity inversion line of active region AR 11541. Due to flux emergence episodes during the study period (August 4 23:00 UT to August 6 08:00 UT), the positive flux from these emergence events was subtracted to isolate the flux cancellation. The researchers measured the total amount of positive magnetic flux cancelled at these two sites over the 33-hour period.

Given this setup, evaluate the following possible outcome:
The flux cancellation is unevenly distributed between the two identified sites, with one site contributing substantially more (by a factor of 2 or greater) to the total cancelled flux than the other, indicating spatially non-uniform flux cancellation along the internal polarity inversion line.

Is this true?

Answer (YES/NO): NO